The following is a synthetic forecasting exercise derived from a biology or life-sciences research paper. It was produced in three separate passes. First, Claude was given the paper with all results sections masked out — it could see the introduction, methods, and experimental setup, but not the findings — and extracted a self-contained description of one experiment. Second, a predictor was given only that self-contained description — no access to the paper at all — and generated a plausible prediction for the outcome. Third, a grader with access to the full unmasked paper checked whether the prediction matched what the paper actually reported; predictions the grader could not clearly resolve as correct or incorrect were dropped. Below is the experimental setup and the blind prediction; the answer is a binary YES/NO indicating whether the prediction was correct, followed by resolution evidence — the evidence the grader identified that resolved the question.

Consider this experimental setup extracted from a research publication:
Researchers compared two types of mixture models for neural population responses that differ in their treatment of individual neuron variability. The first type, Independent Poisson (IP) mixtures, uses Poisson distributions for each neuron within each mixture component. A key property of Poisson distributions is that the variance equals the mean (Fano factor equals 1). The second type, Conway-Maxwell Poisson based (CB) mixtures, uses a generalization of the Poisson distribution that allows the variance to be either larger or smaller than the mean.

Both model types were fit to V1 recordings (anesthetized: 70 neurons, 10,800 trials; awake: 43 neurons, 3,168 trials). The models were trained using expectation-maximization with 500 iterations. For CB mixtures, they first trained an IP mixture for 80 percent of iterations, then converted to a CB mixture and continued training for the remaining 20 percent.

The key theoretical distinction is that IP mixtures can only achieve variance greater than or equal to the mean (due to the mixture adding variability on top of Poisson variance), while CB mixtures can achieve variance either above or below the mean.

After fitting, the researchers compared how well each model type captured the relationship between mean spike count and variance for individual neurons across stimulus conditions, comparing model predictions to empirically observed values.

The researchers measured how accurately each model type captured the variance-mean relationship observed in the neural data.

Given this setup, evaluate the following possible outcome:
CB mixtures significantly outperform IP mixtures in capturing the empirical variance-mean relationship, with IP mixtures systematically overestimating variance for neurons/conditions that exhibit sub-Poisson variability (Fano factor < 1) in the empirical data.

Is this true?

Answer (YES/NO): YES